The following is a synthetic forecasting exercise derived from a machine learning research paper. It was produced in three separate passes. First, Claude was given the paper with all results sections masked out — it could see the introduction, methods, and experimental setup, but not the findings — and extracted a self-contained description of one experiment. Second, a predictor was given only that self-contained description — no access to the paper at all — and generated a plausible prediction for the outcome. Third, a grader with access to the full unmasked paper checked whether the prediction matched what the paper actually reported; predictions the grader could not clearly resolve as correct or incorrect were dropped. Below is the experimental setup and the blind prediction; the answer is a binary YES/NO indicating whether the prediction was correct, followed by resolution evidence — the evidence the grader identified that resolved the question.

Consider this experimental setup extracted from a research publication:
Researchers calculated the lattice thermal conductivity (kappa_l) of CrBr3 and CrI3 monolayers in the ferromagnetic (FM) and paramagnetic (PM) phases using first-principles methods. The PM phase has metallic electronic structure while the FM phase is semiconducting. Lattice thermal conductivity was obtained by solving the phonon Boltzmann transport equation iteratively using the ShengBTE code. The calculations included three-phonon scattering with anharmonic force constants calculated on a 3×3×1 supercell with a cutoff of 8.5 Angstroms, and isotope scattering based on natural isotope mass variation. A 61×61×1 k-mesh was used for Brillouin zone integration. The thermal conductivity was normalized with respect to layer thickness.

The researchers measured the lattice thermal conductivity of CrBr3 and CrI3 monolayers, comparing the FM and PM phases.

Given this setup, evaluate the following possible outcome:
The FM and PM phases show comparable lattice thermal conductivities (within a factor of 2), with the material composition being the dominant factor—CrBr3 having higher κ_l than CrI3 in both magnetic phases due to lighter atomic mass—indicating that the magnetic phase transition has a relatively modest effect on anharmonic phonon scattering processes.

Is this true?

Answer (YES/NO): NO